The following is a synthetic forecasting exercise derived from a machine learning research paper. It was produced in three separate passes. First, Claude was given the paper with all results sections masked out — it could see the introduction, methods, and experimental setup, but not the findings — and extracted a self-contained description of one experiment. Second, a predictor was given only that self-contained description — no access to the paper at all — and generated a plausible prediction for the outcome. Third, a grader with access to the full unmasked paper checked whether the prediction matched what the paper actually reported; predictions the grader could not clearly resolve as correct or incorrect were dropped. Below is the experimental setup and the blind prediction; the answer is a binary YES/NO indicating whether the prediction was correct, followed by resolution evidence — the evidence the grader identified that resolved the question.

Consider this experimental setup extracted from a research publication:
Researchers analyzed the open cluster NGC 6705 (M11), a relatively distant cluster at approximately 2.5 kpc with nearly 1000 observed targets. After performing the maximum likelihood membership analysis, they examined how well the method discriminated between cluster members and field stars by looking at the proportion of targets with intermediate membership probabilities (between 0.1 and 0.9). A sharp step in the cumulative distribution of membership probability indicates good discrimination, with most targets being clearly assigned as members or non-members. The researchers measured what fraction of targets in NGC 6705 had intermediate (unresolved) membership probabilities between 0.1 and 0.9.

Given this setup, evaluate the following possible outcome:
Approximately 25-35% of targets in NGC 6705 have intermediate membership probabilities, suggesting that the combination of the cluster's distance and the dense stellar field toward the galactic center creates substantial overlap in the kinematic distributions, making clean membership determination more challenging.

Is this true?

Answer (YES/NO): NO